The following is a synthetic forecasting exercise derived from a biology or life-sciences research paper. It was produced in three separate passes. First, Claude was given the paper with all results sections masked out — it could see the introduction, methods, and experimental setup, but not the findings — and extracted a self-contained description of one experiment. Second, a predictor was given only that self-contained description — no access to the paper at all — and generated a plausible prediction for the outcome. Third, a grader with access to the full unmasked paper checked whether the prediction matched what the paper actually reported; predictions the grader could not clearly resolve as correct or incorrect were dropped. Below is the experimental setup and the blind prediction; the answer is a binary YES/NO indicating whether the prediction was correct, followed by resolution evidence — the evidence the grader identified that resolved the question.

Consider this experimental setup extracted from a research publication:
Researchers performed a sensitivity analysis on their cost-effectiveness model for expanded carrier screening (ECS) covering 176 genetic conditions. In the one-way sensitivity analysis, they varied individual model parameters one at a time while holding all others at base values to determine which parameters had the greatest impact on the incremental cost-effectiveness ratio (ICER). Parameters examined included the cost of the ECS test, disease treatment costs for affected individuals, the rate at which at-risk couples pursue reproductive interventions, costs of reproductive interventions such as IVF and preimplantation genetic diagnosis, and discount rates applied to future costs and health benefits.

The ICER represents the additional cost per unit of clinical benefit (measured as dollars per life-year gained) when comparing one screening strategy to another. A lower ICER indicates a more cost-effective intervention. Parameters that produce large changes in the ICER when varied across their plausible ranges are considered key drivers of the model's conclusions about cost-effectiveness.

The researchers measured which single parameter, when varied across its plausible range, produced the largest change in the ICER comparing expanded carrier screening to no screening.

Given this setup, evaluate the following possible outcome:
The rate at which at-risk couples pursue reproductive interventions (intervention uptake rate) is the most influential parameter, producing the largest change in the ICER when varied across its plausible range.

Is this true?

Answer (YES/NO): NO